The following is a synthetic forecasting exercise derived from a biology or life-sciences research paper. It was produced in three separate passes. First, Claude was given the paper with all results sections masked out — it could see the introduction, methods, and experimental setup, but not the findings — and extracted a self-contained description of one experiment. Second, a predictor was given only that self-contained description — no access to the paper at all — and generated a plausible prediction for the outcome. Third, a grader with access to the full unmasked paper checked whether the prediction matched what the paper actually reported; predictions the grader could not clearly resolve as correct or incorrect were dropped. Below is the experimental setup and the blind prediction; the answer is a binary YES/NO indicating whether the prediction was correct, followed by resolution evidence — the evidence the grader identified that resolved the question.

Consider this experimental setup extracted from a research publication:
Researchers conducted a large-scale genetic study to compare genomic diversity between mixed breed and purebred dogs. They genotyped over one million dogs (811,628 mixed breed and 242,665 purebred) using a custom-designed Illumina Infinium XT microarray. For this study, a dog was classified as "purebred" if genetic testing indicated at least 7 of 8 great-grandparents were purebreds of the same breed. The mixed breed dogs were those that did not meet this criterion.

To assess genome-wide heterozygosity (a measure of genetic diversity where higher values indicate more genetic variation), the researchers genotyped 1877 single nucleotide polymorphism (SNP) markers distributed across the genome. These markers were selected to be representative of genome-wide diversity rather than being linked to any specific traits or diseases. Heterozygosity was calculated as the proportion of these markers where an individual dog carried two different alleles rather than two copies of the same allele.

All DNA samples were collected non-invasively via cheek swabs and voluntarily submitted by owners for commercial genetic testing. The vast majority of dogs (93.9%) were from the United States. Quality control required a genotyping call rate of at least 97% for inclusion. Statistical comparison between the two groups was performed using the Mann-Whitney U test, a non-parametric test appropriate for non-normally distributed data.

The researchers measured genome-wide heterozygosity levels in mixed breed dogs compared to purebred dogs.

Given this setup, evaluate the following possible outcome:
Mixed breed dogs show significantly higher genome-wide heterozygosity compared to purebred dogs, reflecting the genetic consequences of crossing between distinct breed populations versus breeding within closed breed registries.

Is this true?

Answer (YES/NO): YES